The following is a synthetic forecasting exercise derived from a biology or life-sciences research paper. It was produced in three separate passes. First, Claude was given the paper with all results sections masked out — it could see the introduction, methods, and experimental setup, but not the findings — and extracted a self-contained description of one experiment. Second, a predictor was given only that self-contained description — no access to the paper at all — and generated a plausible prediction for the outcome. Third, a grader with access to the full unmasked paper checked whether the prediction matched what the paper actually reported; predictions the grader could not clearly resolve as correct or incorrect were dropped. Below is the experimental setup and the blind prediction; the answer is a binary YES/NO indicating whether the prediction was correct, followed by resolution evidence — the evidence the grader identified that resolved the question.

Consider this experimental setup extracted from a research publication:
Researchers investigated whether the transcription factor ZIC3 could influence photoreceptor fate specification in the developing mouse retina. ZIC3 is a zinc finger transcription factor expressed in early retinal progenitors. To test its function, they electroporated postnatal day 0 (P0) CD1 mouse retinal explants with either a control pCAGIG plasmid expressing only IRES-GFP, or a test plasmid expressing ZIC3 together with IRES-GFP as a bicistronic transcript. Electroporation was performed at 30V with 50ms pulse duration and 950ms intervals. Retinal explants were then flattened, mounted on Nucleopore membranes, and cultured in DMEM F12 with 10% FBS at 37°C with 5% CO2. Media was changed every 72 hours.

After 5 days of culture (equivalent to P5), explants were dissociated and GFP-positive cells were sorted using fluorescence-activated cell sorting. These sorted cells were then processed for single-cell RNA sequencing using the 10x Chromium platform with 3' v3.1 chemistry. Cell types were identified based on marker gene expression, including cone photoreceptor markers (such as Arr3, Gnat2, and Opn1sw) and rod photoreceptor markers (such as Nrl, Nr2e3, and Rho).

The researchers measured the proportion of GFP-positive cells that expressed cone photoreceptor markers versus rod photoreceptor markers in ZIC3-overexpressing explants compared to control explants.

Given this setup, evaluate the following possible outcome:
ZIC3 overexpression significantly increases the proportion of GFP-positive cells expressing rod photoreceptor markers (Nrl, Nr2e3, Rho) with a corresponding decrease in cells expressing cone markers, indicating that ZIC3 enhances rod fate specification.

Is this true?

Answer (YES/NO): NO